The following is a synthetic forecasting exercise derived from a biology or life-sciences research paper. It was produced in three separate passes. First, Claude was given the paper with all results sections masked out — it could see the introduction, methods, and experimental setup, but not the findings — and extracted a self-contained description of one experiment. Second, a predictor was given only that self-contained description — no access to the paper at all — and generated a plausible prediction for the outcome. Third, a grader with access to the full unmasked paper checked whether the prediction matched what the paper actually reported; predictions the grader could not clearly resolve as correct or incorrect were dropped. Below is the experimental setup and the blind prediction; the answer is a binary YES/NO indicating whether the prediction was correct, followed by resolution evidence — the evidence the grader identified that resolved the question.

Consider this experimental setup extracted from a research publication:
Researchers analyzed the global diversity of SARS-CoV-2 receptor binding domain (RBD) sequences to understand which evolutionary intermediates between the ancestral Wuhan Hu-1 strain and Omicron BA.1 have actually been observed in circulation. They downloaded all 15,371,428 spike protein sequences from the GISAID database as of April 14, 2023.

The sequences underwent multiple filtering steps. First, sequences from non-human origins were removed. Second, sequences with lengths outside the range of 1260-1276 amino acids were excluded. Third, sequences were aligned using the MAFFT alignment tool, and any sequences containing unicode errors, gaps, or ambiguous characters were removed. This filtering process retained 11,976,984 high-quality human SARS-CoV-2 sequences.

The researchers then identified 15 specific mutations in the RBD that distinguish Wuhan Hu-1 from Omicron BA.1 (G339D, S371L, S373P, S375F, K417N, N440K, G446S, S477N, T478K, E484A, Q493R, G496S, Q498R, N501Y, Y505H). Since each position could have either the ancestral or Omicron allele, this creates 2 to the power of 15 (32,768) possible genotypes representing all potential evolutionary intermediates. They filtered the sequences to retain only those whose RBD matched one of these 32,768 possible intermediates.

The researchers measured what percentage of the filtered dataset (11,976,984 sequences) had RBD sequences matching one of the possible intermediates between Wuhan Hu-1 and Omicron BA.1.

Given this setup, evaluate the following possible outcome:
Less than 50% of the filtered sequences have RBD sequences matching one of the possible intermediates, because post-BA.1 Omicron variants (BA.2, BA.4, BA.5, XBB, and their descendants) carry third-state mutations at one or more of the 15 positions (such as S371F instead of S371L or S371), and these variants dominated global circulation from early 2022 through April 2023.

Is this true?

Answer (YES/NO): YES